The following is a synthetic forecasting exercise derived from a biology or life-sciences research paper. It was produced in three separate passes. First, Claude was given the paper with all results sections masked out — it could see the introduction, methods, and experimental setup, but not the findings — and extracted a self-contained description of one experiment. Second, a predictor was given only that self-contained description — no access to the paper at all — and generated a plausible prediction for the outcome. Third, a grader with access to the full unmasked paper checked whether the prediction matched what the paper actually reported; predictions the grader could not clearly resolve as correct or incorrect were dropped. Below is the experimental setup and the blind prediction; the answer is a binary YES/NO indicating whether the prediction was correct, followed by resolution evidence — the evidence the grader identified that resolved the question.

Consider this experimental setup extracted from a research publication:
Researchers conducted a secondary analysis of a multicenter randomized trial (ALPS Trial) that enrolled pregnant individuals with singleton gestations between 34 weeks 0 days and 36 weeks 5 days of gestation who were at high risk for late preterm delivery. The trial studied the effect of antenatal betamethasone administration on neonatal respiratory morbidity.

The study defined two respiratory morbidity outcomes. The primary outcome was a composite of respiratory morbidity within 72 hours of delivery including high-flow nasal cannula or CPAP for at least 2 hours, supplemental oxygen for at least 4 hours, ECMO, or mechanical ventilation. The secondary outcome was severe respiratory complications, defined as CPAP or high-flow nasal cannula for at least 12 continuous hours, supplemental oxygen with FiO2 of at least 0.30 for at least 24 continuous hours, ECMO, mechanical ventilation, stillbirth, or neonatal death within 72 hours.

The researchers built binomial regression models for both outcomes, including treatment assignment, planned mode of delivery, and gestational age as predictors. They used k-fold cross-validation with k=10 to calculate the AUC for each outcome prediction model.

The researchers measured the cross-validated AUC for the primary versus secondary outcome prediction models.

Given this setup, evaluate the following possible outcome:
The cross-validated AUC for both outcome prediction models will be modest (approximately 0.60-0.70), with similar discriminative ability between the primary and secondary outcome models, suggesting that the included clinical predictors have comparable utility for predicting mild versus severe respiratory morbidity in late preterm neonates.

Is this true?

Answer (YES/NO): YES